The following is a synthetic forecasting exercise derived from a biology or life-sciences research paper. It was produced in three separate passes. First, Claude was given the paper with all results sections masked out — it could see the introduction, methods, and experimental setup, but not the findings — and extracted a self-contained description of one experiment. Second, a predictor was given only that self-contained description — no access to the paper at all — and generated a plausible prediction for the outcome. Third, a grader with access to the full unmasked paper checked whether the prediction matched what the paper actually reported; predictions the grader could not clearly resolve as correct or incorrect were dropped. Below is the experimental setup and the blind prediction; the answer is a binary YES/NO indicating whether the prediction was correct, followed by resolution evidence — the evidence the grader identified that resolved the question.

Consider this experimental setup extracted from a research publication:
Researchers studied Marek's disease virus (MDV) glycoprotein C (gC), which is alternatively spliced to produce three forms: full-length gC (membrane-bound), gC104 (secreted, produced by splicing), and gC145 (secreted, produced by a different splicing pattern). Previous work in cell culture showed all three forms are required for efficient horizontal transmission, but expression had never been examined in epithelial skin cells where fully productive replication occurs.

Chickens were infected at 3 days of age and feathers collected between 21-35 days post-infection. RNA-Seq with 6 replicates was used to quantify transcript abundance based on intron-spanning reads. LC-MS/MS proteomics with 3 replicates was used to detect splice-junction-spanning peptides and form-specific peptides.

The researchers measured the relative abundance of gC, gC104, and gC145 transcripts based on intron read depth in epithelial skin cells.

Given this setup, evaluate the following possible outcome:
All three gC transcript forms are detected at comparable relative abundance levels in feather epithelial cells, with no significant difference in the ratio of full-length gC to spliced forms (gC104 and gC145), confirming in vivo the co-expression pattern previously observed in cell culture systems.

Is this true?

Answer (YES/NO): NO